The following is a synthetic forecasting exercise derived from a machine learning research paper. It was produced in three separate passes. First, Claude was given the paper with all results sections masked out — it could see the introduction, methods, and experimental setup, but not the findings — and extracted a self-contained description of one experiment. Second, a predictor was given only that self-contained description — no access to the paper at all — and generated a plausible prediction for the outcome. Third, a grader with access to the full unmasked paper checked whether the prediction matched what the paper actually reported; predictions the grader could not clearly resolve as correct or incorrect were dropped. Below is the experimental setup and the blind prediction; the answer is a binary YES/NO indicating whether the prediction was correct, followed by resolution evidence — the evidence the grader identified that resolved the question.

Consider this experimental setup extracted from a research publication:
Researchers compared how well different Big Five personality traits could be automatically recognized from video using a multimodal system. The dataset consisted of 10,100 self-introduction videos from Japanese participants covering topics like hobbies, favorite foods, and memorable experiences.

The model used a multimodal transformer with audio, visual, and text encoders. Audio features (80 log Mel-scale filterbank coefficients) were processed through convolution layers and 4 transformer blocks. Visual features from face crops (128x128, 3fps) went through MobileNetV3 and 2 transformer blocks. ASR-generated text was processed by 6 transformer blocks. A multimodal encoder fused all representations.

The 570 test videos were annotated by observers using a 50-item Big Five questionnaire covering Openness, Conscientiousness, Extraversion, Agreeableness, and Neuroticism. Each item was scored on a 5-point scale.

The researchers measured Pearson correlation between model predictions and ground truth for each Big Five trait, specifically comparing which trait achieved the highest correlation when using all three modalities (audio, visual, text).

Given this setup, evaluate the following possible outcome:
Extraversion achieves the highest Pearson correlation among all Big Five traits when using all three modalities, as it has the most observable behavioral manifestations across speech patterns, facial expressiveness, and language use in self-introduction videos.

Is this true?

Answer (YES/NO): YES